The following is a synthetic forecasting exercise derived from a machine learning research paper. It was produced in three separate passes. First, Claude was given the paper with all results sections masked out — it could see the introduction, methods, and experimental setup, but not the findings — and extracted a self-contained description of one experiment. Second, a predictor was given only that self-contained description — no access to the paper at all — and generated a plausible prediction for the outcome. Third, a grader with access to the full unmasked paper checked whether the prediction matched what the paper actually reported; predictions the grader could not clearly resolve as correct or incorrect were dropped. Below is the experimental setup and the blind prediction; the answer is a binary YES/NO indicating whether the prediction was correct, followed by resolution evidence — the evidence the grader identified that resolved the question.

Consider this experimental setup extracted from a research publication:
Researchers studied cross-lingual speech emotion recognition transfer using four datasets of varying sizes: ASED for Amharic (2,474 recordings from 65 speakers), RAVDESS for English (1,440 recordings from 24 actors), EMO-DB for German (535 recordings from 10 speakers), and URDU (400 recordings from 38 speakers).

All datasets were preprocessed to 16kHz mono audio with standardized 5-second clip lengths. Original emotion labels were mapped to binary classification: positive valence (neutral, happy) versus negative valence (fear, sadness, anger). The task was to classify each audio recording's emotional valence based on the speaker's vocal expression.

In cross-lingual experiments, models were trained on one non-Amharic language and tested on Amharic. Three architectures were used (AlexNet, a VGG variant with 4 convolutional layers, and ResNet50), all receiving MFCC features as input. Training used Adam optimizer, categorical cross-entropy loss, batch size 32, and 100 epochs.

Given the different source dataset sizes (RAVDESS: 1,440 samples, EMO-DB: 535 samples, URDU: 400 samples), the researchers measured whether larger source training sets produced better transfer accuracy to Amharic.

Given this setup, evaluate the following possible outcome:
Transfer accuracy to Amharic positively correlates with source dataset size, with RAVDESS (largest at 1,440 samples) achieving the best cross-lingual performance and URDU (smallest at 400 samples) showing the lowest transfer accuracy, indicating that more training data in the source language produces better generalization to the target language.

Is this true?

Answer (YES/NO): NO